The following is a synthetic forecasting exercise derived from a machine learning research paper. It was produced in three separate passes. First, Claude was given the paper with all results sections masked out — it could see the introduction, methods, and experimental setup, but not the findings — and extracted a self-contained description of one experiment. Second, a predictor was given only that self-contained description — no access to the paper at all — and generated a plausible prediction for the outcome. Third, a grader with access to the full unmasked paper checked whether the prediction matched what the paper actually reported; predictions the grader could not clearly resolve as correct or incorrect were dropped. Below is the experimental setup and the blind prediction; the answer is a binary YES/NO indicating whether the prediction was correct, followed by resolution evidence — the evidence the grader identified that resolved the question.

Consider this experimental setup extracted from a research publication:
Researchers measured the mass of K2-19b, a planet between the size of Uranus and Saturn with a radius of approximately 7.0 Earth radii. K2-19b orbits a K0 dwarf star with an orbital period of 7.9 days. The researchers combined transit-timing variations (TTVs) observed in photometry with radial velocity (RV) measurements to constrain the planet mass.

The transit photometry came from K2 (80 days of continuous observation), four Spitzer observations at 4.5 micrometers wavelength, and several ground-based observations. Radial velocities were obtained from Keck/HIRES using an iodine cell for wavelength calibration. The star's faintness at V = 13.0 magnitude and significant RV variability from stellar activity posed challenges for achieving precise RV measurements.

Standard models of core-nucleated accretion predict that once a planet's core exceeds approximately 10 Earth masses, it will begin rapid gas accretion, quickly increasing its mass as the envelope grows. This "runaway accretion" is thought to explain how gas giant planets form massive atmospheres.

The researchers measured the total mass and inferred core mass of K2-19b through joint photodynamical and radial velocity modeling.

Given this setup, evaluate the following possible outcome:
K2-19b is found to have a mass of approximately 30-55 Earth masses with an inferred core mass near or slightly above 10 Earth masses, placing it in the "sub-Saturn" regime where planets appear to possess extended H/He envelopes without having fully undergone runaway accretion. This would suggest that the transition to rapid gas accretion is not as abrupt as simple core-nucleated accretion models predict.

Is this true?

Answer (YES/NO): YES